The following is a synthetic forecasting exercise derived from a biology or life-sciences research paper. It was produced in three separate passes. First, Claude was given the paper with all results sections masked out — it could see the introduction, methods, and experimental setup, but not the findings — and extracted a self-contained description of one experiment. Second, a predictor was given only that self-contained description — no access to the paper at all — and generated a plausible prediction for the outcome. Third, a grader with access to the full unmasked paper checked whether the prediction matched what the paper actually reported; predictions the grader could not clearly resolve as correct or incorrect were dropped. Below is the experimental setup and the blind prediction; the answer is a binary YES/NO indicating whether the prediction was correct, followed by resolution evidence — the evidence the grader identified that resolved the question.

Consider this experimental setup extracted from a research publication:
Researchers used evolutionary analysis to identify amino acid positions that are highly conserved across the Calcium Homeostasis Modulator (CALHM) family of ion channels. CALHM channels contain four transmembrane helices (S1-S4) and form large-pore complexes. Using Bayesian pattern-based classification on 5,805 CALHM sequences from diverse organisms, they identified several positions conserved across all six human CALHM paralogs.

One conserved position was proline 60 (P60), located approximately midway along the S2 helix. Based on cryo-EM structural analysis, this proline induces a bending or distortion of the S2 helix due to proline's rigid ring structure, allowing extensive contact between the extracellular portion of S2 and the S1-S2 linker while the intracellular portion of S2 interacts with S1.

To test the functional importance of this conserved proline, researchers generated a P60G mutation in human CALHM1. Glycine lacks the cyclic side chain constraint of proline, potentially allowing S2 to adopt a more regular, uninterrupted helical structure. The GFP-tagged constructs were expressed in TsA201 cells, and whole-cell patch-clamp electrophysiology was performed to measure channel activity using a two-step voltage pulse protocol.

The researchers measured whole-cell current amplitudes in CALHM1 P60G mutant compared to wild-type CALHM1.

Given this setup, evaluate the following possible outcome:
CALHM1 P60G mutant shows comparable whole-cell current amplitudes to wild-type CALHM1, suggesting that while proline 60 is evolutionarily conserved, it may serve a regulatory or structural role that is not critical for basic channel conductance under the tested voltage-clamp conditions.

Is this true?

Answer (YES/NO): NO